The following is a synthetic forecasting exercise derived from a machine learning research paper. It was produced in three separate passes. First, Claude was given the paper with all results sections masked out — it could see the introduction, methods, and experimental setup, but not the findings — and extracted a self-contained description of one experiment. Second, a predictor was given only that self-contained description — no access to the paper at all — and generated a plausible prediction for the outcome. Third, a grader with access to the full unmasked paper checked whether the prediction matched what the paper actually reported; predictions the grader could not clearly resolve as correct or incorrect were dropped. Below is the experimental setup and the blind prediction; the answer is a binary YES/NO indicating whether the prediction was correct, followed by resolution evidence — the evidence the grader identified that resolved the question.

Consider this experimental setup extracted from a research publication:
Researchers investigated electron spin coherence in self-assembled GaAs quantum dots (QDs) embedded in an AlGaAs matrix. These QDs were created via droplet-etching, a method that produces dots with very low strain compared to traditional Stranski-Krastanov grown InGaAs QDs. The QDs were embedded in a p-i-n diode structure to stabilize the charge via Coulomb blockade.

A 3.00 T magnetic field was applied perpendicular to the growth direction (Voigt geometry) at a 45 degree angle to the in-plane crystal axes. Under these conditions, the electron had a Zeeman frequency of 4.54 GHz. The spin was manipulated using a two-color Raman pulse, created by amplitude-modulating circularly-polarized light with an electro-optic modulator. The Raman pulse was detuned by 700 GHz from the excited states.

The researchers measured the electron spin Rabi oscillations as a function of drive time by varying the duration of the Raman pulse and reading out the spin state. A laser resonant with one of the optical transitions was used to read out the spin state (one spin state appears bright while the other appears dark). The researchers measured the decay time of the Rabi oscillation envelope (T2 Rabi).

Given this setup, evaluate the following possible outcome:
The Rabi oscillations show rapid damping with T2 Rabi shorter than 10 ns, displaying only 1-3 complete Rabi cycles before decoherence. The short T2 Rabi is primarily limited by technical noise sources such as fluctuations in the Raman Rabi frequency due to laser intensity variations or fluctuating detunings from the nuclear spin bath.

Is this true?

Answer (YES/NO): NO